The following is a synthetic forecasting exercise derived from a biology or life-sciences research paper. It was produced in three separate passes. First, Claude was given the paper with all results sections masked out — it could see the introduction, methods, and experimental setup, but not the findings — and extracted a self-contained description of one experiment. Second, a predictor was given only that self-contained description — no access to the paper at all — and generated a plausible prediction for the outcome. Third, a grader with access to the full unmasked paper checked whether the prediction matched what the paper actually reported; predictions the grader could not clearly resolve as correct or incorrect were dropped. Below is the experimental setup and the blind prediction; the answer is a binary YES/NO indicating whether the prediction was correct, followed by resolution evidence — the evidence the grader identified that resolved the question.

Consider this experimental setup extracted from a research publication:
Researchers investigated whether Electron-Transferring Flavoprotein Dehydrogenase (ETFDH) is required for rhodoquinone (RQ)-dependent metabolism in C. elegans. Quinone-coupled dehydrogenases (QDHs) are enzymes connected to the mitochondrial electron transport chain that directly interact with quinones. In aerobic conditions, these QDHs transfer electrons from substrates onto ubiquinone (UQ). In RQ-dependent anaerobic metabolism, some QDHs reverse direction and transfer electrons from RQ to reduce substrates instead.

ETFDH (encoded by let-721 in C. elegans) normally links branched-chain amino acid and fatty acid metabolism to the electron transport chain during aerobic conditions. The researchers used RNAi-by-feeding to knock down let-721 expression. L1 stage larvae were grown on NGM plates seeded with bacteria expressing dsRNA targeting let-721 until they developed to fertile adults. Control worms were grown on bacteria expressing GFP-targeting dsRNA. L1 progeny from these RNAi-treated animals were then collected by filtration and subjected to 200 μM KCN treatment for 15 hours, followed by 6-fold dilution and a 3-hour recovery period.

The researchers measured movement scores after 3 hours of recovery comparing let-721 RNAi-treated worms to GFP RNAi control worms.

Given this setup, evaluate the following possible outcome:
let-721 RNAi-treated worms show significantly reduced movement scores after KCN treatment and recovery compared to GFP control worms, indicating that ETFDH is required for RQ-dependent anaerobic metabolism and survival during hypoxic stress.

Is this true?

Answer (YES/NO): YES